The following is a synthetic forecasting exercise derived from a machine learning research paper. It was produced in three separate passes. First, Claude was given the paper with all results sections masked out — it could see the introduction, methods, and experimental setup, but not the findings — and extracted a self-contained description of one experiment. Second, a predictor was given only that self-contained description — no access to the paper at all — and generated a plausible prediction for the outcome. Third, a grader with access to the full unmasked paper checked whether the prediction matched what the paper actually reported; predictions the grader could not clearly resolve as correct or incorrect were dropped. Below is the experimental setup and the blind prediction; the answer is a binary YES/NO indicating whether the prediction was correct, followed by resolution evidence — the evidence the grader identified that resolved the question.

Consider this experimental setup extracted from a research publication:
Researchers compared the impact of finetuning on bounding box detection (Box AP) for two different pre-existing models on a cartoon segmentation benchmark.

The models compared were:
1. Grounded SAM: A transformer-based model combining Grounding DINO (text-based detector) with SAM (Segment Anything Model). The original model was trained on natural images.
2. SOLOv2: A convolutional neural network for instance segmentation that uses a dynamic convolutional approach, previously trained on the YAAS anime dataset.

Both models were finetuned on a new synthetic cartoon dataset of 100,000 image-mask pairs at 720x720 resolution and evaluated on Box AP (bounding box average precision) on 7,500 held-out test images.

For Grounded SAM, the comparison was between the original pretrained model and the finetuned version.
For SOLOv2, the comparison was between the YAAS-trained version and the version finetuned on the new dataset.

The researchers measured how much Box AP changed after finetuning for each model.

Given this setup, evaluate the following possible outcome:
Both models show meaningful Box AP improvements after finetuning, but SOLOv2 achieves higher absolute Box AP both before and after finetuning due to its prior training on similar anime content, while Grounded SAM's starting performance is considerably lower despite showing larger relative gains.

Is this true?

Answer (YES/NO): NO